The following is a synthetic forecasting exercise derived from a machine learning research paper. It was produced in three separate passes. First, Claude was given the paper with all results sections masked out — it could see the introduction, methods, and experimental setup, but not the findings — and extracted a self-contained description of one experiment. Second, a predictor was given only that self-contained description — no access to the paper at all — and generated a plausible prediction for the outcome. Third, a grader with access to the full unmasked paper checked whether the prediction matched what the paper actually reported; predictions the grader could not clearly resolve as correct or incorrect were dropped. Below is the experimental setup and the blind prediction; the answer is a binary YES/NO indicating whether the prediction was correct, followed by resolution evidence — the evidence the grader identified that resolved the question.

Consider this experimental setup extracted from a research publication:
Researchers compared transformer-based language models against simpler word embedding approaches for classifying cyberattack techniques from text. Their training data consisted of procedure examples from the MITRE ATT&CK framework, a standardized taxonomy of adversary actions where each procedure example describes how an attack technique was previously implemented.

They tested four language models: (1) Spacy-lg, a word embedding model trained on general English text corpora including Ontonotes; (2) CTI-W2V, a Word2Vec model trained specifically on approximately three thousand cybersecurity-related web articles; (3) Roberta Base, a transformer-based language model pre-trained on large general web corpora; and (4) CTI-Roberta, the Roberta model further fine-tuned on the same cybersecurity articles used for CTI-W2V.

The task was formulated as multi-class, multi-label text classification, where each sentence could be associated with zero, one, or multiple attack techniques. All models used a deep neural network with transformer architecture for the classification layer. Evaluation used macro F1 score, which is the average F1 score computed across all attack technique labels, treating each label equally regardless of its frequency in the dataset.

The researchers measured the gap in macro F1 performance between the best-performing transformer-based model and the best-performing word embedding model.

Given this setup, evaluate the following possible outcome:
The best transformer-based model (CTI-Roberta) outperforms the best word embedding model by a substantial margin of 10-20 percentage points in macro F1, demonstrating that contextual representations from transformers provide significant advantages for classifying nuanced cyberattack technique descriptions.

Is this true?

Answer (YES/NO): NO